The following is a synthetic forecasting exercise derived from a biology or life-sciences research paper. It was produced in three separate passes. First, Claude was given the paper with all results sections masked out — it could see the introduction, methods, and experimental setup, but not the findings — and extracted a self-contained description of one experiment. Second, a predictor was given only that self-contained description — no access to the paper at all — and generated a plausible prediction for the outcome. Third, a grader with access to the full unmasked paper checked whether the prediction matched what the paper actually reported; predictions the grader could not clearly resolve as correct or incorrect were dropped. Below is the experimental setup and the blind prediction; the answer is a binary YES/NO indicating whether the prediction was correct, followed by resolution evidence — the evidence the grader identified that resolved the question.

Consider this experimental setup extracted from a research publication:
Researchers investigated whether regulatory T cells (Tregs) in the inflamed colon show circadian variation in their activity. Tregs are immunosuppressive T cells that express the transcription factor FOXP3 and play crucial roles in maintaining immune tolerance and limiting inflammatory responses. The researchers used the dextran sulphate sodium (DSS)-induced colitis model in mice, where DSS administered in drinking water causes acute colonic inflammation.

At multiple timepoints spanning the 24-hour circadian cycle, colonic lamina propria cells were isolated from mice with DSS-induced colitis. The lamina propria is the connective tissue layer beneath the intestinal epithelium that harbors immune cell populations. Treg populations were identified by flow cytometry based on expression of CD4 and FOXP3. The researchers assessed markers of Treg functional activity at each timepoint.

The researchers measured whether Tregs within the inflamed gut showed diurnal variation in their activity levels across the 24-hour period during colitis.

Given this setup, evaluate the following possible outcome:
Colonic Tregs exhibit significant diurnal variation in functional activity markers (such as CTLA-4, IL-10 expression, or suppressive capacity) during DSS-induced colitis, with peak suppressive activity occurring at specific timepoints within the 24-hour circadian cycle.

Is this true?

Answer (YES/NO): YES